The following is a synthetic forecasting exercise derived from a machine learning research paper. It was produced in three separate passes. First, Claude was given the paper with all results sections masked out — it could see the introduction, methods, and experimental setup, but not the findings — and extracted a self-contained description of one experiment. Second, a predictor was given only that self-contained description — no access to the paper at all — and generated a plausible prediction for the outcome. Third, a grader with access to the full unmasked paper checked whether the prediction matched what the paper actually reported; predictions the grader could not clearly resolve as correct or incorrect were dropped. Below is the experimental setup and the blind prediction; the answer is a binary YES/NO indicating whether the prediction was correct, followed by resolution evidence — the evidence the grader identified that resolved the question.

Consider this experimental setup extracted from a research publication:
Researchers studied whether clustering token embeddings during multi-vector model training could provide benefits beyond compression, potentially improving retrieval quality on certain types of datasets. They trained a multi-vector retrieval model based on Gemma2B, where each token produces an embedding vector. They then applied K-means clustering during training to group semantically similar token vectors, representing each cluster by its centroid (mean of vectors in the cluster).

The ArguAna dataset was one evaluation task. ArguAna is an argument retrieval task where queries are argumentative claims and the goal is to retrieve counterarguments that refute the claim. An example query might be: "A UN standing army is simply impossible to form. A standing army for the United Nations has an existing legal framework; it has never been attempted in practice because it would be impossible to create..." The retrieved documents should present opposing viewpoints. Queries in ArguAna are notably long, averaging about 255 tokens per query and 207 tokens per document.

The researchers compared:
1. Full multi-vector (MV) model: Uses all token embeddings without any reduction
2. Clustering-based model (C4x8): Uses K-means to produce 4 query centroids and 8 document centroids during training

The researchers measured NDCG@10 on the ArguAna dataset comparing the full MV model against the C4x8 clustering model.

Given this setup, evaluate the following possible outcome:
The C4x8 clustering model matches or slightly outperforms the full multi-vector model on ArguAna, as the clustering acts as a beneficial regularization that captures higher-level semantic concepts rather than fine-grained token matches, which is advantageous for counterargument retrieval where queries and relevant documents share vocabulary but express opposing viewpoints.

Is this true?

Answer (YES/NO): NO